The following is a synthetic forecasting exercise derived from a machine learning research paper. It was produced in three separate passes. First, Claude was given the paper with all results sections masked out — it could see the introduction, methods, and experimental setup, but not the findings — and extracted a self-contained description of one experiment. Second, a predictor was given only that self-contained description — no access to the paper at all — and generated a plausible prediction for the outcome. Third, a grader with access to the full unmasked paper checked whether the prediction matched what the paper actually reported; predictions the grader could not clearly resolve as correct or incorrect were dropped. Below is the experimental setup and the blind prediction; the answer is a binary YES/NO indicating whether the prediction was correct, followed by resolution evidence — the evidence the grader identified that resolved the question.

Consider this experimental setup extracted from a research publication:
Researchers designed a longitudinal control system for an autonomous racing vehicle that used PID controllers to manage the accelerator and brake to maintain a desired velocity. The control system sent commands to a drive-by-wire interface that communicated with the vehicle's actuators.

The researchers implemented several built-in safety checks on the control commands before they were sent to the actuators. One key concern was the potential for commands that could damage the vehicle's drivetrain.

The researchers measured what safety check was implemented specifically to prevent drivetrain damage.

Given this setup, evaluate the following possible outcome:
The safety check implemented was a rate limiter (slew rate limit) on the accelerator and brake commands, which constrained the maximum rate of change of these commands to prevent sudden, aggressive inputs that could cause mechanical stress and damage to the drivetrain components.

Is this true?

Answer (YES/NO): NO